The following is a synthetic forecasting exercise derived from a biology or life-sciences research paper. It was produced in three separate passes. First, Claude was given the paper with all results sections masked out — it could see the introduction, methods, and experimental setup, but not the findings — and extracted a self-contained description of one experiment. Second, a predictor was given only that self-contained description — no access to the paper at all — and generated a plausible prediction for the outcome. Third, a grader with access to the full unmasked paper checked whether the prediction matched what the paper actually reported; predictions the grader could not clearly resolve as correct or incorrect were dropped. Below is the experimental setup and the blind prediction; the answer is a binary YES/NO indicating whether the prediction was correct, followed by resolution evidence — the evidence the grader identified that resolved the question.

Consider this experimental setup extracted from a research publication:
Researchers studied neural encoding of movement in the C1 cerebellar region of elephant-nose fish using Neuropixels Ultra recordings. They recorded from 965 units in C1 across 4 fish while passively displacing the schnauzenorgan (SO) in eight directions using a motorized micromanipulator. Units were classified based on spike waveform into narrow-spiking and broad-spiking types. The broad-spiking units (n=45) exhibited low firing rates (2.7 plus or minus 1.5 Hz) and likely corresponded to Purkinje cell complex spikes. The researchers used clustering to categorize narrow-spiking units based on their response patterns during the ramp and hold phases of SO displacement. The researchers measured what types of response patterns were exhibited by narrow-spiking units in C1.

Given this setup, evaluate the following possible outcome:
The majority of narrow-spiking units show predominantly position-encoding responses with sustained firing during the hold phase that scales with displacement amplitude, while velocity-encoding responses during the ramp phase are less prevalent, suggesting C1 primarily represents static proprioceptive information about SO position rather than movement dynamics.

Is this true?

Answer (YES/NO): NO